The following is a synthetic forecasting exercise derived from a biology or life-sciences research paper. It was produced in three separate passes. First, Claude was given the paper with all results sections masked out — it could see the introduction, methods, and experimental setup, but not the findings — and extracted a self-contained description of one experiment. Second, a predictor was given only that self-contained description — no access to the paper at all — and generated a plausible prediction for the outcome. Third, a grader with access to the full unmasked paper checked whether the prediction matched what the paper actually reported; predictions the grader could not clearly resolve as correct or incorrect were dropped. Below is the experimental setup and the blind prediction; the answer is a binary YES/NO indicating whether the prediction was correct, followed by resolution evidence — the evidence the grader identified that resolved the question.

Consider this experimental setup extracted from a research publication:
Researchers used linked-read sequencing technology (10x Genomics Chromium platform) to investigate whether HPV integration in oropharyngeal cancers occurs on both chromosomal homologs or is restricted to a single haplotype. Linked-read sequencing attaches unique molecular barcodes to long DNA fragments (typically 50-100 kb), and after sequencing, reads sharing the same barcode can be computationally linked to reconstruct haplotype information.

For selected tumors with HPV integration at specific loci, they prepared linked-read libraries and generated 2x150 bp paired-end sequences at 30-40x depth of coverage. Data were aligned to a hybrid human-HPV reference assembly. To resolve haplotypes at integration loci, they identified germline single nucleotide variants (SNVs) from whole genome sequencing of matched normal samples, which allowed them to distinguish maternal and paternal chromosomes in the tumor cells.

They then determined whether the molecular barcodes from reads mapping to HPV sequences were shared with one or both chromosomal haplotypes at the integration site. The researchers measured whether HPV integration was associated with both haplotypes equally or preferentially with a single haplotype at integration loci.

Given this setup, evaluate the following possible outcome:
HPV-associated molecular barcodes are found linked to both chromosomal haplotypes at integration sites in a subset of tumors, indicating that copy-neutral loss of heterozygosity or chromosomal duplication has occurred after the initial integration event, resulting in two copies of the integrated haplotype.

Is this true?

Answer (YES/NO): NO